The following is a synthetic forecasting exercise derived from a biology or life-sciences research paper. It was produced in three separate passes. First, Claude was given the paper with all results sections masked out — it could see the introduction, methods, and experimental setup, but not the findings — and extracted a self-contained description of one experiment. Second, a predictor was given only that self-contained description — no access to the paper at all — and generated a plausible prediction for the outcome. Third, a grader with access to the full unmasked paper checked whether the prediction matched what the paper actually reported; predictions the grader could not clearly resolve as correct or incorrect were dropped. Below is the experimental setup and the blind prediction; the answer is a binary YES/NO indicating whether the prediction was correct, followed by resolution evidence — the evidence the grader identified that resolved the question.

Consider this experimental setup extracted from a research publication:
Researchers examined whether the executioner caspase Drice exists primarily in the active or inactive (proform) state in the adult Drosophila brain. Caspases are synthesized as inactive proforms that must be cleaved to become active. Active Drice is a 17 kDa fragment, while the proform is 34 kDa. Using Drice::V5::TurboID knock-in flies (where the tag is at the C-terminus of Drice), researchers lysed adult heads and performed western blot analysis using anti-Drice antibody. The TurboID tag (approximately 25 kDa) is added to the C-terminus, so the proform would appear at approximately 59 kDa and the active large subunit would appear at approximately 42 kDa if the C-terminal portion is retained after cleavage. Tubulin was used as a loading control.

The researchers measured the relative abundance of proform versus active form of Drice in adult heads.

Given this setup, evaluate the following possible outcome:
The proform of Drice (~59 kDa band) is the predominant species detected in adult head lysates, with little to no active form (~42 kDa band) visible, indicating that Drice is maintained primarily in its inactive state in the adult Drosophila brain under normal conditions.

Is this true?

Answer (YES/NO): YES